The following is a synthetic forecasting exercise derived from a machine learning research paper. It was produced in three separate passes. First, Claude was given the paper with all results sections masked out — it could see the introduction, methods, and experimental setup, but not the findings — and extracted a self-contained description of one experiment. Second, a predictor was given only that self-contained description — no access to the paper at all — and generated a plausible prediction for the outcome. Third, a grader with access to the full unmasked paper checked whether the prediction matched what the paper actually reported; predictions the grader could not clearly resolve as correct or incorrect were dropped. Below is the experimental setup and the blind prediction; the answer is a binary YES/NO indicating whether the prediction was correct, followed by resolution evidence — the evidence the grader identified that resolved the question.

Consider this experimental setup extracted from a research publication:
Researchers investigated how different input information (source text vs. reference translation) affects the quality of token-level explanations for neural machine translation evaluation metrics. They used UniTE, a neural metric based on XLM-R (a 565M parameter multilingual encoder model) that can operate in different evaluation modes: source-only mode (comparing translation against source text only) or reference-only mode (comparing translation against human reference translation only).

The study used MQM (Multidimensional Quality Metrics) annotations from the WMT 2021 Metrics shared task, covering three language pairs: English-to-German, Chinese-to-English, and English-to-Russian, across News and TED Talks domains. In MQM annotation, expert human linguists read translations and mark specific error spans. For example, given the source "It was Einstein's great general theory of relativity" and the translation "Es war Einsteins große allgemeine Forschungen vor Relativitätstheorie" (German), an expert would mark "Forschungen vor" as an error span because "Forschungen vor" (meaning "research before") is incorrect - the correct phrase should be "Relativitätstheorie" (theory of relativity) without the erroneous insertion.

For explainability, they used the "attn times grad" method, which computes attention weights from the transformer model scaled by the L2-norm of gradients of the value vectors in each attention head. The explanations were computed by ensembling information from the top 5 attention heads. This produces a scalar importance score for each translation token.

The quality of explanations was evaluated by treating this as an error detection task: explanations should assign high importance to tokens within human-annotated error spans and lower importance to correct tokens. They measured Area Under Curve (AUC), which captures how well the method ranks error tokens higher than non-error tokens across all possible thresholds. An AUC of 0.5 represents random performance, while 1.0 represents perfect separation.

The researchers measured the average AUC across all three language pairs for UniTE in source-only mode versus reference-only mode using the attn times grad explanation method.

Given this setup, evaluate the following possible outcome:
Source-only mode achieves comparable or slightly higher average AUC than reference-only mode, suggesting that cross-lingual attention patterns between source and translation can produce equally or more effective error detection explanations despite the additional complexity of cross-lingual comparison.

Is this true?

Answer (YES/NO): NO